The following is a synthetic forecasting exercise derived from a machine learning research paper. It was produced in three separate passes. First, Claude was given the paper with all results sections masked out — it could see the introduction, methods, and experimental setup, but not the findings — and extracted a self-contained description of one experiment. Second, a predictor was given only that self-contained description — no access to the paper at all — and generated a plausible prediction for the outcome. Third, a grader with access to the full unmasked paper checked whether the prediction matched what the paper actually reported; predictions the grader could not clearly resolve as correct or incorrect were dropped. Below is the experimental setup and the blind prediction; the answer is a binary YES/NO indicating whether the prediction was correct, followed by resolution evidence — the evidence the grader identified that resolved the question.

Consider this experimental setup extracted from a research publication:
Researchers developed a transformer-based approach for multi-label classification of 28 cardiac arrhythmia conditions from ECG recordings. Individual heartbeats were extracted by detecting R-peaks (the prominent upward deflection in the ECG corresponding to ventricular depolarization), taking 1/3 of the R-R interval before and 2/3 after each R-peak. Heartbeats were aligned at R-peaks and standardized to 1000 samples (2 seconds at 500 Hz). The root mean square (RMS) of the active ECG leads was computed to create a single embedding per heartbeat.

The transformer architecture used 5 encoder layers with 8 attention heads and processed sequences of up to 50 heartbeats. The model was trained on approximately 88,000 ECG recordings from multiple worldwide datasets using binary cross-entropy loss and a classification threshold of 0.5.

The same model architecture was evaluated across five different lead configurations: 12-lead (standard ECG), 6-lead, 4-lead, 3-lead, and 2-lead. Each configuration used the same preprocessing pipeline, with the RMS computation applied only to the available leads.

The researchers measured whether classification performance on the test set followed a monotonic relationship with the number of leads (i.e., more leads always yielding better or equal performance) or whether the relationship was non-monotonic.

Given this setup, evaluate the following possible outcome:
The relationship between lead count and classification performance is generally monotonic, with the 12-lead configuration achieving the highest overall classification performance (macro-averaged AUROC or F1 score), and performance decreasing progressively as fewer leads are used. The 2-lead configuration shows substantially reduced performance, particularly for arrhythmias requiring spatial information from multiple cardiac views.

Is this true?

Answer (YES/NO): NO